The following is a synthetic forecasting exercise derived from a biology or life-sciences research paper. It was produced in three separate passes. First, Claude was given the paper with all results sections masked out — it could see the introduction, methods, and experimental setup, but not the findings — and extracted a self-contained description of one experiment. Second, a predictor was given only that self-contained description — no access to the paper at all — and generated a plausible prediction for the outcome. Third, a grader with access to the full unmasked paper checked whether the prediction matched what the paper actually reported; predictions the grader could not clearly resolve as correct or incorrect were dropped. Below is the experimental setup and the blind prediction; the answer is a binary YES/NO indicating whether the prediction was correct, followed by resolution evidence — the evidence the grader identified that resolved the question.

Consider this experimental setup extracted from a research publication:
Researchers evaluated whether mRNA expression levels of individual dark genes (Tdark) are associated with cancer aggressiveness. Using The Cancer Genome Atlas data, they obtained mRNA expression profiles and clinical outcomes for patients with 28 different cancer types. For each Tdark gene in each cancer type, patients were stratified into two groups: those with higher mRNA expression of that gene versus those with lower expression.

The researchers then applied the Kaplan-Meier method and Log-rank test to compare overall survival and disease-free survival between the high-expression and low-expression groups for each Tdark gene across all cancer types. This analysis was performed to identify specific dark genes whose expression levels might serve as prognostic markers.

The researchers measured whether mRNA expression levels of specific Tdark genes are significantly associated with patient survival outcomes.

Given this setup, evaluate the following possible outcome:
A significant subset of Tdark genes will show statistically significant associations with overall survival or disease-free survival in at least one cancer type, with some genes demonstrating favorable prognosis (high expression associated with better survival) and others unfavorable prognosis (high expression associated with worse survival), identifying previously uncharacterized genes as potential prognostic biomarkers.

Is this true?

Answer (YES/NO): YES